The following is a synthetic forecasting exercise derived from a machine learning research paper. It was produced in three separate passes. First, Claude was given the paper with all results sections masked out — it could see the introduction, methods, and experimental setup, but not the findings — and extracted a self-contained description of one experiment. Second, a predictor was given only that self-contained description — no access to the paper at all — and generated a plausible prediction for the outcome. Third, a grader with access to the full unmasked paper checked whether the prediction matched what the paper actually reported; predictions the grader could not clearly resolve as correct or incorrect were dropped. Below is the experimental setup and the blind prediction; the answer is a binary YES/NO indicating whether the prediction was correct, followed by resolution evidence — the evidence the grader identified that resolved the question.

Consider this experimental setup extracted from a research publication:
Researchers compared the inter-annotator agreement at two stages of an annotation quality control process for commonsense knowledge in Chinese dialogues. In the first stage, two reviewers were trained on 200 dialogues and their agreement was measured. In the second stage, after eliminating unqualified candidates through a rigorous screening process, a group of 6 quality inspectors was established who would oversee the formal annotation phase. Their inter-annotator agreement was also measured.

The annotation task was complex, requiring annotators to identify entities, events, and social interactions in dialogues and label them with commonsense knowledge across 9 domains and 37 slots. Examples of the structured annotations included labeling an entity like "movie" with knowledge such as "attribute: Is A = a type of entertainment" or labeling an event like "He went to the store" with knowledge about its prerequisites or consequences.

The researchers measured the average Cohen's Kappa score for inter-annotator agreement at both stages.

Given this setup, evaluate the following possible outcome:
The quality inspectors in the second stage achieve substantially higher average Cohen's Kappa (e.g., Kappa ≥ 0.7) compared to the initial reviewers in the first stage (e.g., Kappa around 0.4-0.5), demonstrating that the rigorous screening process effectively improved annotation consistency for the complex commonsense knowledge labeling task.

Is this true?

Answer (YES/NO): NO